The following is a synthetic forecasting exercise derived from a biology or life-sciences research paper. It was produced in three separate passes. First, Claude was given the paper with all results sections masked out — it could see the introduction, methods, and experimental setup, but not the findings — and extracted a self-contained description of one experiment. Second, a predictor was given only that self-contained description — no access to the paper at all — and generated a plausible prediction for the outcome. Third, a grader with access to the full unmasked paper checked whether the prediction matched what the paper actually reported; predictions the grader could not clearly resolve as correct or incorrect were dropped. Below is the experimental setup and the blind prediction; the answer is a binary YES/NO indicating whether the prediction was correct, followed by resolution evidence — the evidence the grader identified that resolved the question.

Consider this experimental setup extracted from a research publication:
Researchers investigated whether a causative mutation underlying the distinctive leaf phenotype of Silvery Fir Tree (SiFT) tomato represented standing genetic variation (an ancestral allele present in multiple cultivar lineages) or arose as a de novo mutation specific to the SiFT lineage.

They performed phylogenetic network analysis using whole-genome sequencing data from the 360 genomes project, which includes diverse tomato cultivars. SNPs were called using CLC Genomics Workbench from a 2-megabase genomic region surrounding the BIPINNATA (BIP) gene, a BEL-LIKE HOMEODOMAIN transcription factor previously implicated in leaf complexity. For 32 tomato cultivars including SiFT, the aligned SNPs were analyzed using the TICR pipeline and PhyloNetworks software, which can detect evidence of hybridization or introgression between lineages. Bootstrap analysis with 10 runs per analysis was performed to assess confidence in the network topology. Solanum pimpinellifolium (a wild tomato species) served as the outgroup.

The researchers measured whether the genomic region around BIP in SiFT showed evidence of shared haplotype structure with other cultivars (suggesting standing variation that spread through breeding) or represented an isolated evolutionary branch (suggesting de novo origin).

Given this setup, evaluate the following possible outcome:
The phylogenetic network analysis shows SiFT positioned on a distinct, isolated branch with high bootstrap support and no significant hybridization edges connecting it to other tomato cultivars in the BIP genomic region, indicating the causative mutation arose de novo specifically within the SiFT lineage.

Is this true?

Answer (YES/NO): NO